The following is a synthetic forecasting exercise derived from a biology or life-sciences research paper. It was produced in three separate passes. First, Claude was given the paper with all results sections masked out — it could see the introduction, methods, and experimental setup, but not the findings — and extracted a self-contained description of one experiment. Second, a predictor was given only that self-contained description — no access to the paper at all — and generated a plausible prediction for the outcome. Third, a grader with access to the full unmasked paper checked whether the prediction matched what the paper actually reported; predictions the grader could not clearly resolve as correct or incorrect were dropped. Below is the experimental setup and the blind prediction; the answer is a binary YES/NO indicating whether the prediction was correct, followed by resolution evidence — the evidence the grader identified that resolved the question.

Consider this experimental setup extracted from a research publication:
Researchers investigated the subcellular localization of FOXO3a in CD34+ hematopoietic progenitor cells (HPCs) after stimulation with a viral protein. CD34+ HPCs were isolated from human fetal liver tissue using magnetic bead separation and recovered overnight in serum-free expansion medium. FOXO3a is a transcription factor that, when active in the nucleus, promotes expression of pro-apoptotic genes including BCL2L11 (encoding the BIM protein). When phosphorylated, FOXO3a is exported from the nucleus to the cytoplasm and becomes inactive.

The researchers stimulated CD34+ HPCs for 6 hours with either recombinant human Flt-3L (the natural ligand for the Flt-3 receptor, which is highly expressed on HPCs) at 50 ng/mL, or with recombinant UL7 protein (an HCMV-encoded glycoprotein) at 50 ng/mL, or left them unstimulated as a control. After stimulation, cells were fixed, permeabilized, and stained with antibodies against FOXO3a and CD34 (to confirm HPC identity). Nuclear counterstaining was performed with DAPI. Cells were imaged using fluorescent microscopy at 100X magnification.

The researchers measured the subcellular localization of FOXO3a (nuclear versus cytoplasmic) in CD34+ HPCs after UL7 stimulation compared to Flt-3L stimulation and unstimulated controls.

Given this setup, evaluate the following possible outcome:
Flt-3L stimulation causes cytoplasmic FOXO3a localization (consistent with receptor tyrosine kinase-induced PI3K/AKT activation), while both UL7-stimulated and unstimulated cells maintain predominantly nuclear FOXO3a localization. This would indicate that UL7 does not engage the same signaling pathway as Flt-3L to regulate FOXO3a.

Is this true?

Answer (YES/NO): NO